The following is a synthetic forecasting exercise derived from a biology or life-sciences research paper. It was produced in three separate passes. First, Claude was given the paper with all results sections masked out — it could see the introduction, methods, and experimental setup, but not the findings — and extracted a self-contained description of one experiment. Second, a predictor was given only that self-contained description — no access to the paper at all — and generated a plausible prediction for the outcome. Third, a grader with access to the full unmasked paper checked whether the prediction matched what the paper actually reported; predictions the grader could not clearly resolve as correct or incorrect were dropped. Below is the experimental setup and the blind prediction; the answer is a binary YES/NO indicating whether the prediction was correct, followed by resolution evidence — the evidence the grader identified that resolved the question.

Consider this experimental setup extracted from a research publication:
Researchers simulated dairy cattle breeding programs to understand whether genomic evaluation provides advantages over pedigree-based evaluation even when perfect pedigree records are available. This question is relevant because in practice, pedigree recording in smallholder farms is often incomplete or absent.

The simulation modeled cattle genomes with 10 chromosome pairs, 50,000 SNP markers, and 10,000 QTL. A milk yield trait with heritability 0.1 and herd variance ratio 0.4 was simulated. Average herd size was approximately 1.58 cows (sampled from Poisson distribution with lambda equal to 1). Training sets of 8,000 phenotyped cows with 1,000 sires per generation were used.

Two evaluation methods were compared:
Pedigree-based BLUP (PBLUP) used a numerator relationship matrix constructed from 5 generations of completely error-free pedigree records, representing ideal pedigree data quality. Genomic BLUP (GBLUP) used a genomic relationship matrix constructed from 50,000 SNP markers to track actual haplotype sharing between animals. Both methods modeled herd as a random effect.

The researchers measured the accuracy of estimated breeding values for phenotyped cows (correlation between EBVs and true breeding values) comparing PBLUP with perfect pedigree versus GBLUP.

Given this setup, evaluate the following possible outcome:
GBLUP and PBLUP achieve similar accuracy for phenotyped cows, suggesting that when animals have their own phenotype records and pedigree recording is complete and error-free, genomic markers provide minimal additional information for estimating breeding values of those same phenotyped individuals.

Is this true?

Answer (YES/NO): NO